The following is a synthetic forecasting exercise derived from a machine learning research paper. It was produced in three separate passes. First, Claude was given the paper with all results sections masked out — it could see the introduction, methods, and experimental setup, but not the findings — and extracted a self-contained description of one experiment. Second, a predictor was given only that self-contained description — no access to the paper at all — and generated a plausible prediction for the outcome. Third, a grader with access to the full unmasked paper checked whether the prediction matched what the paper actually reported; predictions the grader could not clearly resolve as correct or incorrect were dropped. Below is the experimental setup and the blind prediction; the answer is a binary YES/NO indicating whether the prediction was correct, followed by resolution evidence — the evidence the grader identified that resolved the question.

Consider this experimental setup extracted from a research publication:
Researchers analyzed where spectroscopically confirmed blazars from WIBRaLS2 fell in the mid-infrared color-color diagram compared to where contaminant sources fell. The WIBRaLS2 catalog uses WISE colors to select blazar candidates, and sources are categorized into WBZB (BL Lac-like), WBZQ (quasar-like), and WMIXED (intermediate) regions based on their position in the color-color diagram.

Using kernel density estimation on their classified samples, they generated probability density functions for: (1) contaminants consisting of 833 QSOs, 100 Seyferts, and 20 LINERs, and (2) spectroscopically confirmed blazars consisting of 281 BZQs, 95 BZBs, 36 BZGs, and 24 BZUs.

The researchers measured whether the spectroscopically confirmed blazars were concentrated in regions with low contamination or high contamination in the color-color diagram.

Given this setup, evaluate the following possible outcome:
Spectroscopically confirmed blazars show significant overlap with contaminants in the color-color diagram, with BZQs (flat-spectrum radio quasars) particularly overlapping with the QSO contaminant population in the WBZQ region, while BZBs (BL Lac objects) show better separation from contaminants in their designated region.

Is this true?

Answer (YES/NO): YES